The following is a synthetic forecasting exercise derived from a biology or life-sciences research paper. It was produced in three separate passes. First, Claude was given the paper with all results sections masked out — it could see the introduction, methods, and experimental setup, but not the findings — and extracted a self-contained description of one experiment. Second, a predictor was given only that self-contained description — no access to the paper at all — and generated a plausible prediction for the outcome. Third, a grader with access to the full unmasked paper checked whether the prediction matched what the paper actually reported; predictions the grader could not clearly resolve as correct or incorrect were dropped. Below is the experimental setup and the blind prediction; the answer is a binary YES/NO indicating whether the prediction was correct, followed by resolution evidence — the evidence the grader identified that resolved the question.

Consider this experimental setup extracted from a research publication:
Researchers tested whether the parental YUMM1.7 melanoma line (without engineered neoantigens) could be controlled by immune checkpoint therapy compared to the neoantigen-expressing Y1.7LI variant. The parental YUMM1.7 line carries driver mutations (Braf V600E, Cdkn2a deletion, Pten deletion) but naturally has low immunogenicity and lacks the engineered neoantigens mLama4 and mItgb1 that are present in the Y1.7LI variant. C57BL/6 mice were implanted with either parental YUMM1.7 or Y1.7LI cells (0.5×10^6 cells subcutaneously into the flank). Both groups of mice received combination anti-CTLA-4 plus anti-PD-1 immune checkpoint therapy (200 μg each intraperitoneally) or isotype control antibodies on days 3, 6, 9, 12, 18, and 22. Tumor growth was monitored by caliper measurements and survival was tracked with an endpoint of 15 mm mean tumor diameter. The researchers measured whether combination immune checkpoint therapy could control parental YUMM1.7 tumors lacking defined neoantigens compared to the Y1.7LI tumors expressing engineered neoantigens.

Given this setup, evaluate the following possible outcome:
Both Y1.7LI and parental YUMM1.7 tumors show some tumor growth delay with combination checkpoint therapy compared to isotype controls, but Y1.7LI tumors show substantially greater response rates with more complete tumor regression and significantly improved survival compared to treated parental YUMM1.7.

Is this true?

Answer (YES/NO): NO